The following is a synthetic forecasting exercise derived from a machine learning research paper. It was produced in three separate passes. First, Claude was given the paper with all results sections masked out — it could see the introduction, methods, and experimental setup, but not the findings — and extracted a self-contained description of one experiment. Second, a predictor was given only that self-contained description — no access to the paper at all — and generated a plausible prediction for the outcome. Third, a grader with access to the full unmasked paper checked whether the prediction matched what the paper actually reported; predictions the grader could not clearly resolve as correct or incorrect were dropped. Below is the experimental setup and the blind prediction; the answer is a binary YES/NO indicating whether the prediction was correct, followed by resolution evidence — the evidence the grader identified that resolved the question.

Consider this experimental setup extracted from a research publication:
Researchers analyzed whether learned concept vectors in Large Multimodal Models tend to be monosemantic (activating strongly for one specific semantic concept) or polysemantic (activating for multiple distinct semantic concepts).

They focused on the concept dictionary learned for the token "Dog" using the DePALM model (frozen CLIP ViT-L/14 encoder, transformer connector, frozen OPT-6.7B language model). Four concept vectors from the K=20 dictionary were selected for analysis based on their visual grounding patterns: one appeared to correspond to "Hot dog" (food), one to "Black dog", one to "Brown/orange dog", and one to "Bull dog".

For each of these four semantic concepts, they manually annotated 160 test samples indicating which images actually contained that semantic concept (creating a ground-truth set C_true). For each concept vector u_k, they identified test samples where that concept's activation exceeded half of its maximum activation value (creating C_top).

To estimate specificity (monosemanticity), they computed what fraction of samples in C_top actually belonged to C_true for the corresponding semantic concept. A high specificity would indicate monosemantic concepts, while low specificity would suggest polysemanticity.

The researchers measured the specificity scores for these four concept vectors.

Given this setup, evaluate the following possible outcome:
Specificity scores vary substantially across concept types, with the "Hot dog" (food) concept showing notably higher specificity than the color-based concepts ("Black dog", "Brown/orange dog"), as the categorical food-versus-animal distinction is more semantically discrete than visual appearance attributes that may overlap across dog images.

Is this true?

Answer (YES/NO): NO